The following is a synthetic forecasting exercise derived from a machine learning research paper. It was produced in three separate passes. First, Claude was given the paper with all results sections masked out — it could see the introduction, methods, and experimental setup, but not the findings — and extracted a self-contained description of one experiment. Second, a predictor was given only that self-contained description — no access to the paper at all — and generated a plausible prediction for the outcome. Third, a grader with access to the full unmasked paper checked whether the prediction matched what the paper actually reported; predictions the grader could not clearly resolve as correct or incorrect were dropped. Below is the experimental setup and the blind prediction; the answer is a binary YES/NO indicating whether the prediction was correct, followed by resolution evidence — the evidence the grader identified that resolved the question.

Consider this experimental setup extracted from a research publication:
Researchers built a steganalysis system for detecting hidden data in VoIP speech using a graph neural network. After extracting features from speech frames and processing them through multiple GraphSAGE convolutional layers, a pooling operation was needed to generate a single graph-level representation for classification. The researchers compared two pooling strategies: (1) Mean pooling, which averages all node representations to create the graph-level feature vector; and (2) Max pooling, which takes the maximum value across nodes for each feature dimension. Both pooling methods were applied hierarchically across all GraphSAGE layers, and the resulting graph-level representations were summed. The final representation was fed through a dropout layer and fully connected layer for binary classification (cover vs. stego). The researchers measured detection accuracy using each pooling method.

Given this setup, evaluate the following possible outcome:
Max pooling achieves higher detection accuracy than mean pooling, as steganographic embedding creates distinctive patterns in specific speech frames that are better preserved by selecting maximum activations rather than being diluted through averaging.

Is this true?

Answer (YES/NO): NO